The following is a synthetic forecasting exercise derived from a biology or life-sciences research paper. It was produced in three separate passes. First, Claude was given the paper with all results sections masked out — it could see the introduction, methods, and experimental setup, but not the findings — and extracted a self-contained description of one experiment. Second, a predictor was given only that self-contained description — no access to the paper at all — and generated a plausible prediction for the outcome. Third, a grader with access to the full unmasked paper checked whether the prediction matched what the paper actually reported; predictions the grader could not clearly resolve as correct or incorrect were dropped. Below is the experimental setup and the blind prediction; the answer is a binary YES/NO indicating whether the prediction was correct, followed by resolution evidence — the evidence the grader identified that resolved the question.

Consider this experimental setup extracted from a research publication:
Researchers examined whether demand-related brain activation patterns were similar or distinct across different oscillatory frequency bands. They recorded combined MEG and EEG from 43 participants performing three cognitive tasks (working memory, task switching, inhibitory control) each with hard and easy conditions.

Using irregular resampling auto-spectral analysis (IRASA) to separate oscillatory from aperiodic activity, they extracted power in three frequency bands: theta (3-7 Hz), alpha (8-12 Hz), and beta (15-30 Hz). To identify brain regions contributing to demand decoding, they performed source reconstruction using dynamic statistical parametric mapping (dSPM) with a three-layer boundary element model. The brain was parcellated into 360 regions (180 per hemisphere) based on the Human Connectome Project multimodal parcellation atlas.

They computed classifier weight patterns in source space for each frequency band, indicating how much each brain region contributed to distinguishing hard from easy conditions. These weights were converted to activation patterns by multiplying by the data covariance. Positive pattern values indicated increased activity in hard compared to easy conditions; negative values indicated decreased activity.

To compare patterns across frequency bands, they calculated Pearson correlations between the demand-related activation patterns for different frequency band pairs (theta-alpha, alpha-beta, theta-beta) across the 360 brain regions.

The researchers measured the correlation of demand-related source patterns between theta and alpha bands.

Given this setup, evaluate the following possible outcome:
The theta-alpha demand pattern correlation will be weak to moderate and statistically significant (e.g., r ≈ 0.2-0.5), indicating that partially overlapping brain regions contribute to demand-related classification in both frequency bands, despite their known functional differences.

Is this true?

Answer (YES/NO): NO